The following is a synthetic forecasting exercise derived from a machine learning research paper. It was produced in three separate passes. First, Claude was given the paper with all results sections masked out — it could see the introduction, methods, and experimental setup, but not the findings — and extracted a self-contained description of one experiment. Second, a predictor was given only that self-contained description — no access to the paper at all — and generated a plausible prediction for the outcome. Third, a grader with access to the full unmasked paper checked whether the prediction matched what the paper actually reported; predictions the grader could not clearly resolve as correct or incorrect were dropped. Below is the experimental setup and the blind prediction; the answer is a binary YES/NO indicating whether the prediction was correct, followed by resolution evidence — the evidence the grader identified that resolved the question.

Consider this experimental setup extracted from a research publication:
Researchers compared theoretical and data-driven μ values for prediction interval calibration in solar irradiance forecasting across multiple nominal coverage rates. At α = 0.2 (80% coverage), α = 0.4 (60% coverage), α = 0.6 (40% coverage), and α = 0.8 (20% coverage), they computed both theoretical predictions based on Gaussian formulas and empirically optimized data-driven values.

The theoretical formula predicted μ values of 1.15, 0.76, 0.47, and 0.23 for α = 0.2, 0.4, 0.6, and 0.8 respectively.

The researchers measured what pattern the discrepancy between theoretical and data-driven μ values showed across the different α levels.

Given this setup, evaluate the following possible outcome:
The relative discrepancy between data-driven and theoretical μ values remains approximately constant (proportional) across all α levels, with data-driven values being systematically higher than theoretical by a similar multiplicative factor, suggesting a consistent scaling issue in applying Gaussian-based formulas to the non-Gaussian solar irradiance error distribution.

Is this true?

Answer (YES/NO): NO